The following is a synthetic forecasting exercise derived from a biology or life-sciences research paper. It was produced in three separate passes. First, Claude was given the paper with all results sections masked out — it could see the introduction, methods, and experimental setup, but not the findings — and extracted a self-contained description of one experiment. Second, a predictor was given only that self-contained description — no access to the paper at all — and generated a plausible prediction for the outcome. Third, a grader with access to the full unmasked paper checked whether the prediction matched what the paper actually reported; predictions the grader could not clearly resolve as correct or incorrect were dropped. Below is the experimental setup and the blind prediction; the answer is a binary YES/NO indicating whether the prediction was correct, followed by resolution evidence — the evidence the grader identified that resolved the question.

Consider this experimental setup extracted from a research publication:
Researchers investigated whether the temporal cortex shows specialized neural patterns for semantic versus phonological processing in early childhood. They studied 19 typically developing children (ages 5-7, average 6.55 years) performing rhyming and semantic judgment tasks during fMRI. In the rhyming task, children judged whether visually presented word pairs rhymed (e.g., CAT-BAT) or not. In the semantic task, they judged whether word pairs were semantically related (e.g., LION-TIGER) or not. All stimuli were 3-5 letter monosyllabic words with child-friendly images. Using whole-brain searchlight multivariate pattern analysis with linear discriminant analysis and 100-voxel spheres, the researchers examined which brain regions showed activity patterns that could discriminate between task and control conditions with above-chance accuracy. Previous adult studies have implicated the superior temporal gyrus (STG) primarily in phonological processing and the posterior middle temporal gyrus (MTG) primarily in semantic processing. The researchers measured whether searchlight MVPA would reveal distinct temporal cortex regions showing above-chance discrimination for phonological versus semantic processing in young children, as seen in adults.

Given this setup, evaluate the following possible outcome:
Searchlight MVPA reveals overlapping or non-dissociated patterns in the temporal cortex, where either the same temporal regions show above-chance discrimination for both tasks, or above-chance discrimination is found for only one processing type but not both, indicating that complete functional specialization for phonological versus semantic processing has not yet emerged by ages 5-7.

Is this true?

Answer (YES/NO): YES